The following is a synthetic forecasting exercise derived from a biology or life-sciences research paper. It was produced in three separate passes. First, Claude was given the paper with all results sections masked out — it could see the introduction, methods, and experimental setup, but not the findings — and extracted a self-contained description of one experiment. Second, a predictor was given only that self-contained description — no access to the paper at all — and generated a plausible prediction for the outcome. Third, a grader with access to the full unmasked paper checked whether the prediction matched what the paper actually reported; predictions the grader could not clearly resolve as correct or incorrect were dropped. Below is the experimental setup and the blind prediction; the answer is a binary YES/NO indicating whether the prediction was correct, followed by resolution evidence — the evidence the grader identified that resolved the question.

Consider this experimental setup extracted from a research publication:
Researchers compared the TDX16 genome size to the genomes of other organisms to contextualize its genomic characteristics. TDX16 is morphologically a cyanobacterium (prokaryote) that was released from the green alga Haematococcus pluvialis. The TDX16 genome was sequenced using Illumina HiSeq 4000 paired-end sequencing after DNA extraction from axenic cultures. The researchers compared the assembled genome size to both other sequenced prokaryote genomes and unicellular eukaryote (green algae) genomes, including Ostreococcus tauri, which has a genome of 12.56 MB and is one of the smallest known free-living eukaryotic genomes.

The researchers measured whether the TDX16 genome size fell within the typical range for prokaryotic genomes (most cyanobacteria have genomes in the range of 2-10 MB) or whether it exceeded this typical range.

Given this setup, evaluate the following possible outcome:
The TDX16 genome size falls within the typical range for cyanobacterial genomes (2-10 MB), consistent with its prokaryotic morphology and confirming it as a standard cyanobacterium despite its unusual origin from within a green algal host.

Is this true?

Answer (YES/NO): NO